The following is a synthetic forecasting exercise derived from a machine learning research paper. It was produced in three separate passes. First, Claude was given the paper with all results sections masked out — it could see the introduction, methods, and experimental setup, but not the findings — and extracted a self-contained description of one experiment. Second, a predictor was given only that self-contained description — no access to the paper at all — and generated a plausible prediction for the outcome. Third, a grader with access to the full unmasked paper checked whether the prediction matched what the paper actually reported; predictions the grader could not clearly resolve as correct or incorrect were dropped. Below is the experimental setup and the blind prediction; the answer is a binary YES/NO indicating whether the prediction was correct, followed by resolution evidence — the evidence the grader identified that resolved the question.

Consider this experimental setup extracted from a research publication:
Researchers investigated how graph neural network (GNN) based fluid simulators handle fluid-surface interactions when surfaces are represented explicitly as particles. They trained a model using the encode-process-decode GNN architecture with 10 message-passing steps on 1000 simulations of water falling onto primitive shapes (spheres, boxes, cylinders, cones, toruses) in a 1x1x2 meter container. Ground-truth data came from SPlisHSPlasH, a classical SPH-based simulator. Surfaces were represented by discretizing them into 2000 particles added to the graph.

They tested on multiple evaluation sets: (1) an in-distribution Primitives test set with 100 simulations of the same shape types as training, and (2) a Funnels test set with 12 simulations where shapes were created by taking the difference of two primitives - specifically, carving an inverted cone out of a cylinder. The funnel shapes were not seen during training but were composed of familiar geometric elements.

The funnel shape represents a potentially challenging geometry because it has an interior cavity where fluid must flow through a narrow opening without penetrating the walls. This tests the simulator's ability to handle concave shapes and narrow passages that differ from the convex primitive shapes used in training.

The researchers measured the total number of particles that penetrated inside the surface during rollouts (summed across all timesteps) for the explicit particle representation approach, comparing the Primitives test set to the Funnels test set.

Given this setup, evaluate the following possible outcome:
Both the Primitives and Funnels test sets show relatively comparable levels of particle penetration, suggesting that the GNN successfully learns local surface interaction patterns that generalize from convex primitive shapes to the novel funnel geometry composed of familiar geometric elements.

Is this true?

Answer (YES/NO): NO